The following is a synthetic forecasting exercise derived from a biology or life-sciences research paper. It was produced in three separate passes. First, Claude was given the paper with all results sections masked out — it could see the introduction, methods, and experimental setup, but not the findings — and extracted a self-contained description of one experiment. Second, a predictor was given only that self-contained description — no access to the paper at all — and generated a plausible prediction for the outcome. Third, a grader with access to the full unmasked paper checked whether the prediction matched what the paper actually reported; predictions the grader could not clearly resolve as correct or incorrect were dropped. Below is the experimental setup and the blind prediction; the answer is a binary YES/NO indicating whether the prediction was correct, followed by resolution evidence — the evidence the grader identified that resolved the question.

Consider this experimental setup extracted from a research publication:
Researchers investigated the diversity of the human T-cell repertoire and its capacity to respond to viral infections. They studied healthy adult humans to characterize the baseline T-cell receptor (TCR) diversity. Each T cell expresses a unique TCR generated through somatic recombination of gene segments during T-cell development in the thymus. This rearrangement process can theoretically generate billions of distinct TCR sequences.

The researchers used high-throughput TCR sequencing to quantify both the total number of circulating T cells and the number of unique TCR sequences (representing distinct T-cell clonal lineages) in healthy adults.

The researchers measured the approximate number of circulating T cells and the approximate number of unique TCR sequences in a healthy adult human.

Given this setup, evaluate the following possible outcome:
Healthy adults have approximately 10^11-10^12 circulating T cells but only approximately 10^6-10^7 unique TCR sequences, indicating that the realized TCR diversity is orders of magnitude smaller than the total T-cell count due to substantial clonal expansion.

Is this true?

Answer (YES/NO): YES